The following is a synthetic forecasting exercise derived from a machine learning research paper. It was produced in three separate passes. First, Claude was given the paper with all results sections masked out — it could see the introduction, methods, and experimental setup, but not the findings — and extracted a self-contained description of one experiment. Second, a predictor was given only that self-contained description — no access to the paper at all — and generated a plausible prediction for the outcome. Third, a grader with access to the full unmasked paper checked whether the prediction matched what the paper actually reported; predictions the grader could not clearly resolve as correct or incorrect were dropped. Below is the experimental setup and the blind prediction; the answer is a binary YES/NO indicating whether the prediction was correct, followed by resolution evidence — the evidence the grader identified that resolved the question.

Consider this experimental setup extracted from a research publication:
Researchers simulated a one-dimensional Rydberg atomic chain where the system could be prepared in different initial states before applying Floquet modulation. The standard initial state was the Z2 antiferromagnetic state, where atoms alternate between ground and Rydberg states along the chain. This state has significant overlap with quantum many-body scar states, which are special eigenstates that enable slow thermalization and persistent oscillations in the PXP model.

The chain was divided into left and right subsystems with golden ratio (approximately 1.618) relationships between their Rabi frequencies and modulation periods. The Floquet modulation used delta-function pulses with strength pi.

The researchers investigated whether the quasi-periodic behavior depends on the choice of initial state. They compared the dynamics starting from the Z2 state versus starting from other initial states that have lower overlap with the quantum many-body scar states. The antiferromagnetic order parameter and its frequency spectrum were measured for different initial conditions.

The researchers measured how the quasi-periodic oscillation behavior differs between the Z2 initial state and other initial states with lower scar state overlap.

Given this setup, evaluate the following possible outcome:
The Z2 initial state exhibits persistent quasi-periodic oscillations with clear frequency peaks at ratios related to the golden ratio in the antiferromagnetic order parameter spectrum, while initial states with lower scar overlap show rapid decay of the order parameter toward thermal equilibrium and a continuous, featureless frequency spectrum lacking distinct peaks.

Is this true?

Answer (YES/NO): NO